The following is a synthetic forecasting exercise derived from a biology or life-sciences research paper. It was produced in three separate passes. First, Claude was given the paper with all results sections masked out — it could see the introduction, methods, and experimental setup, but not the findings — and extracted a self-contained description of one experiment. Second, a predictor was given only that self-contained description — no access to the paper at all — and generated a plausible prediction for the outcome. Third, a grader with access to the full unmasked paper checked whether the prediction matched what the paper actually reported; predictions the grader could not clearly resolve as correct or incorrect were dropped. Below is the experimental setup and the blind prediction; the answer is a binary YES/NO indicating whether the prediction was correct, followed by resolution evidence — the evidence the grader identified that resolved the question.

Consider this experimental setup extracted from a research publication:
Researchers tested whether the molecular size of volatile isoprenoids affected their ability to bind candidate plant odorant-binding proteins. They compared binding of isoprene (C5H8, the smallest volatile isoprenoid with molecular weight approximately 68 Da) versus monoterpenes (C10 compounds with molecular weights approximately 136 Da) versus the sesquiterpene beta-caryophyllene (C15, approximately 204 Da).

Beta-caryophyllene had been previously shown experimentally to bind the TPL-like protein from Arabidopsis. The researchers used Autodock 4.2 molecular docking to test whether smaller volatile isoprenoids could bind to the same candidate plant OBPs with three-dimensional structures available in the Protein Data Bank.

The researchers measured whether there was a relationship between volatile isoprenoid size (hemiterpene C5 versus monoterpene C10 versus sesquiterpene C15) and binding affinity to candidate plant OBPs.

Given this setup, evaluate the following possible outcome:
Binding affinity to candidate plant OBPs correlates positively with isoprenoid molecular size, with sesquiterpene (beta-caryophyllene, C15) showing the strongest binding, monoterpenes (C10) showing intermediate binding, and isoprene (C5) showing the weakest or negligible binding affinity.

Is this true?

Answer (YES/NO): YES